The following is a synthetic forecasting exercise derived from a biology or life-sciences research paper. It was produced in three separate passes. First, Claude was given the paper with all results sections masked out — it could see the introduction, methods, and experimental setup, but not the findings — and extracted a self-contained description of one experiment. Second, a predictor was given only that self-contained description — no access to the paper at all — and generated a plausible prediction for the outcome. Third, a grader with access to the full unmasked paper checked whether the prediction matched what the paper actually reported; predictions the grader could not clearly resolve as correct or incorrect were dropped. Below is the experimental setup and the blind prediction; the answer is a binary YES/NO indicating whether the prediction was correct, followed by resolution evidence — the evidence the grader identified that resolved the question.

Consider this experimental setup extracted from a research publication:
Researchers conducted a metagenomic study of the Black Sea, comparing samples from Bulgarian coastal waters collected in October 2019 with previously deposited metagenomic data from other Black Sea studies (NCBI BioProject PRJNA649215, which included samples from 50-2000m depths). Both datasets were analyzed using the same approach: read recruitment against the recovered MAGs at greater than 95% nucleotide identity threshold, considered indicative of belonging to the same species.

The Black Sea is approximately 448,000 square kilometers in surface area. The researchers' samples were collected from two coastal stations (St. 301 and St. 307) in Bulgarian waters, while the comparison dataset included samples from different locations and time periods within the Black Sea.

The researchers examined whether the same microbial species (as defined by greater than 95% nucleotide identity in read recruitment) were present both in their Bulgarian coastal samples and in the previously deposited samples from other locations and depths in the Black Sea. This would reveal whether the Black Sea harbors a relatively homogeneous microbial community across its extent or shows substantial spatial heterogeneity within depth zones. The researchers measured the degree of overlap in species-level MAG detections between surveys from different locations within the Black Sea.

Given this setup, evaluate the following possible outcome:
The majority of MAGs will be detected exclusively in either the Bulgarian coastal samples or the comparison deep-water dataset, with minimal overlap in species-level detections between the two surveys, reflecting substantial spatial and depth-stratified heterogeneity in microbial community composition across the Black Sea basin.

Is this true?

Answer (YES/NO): NO